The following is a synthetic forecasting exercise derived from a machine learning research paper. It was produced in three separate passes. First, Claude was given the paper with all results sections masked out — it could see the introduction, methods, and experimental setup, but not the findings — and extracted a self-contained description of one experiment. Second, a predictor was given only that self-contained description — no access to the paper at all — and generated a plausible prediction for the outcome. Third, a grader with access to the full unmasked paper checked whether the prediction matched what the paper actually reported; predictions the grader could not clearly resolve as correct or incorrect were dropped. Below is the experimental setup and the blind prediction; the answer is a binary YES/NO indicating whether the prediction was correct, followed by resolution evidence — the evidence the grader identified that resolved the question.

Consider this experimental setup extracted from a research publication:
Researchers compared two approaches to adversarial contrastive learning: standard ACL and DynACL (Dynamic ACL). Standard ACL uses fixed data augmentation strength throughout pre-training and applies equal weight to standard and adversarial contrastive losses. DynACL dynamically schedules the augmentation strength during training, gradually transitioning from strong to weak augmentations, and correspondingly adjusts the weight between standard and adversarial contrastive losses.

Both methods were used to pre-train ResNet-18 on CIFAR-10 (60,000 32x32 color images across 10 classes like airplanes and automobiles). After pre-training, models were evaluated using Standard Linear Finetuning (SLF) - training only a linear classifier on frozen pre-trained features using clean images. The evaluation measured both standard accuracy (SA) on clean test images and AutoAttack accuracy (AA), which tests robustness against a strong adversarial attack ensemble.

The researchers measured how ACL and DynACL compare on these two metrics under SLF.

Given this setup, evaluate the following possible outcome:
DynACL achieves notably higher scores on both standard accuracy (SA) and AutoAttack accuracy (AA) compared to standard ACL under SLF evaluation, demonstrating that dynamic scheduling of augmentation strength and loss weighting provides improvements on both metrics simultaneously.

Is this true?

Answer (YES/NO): NO